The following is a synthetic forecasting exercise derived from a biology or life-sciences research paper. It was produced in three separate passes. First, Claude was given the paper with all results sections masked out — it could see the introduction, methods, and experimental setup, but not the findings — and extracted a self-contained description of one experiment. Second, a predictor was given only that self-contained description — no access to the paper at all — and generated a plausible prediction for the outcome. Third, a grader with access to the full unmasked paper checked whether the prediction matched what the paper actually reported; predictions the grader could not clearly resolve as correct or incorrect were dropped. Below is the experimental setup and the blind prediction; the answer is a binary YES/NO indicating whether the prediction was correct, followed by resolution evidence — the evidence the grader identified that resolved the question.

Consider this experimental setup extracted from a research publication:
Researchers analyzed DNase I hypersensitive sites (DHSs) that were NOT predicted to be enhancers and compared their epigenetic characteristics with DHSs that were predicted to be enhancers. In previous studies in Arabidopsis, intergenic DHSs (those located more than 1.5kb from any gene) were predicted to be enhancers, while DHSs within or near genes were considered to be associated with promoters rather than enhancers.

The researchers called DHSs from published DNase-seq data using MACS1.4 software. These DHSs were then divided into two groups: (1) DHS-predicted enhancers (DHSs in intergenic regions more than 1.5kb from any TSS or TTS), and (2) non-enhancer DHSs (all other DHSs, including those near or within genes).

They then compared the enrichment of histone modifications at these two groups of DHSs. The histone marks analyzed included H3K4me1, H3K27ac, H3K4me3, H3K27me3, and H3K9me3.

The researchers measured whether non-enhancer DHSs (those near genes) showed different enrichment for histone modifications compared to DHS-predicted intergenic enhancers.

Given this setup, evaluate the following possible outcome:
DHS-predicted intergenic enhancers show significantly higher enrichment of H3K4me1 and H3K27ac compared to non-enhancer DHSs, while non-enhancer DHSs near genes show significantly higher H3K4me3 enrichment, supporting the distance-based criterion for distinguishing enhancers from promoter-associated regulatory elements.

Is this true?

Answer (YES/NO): NO